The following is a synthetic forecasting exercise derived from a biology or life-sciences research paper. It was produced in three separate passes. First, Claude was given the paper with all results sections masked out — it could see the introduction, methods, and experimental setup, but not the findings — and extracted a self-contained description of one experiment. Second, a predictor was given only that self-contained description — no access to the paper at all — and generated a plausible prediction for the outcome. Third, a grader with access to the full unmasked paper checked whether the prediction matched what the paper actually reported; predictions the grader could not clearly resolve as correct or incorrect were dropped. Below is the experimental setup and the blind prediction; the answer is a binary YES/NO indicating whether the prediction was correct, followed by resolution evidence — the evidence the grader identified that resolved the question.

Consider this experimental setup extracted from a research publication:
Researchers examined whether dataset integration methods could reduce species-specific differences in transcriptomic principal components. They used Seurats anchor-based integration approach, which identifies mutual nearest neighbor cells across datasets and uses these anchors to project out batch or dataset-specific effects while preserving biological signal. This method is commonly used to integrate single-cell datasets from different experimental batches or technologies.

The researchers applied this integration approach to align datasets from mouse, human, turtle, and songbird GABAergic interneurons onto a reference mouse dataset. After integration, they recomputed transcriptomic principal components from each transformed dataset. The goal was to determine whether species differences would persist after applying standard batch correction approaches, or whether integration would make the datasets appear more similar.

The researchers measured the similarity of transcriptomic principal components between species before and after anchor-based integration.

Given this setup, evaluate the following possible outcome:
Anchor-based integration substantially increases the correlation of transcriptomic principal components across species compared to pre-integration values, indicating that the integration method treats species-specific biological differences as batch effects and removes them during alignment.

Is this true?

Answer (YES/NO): NO